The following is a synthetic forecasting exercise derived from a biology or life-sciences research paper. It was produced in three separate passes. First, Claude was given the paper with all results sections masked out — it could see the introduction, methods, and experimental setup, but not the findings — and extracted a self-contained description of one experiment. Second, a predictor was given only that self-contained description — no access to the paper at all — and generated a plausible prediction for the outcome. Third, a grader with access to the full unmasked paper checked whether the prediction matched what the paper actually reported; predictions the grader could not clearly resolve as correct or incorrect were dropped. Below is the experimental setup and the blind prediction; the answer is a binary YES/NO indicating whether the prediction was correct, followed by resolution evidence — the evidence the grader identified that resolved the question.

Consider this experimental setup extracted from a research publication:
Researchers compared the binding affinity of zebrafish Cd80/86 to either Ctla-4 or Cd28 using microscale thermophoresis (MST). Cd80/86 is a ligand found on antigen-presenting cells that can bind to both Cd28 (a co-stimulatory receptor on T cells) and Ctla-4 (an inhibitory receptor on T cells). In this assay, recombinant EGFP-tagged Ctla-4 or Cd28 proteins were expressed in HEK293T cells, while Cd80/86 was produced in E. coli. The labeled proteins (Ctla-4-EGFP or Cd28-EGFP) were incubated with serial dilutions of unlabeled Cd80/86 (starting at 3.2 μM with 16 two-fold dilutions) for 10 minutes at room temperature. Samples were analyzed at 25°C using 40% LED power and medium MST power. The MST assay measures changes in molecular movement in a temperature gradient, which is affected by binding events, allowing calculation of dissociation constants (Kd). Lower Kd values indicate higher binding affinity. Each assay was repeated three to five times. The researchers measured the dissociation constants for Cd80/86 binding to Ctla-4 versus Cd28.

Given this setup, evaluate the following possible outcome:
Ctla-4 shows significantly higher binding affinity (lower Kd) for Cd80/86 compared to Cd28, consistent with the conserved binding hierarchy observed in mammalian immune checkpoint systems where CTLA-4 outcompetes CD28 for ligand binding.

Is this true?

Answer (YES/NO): YES